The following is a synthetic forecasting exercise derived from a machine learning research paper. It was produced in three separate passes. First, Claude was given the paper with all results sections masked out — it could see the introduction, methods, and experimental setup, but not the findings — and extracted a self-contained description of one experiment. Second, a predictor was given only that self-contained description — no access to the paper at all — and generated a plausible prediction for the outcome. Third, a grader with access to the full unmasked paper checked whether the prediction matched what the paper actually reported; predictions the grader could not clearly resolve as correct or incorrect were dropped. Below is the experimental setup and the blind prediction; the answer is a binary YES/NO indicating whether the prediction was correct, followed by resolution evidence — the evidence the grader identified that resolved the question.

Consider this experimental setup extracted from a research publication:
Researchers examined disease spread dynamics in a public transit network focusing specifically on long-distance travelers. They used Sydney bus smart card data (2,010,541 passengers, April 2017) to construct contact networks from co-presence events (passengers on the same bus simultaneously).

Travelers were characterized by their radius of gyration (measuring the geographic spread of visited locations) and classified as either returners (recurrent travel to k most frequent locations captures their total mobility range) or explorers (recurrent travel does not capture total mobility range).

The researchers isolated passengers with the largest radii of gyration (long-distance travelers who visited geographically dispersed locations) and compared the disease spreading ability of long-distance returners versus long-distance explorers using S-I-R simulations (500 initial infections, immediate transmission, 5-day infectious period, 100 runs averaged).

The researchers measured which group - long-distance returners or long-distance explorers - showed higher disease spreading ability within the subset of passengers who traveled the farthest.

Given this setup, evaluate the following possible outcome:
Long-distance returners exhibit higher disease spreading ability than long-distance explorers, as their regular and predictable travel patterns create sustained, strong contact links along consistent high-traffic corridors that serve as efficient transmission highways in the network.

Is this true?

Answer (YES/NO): YES